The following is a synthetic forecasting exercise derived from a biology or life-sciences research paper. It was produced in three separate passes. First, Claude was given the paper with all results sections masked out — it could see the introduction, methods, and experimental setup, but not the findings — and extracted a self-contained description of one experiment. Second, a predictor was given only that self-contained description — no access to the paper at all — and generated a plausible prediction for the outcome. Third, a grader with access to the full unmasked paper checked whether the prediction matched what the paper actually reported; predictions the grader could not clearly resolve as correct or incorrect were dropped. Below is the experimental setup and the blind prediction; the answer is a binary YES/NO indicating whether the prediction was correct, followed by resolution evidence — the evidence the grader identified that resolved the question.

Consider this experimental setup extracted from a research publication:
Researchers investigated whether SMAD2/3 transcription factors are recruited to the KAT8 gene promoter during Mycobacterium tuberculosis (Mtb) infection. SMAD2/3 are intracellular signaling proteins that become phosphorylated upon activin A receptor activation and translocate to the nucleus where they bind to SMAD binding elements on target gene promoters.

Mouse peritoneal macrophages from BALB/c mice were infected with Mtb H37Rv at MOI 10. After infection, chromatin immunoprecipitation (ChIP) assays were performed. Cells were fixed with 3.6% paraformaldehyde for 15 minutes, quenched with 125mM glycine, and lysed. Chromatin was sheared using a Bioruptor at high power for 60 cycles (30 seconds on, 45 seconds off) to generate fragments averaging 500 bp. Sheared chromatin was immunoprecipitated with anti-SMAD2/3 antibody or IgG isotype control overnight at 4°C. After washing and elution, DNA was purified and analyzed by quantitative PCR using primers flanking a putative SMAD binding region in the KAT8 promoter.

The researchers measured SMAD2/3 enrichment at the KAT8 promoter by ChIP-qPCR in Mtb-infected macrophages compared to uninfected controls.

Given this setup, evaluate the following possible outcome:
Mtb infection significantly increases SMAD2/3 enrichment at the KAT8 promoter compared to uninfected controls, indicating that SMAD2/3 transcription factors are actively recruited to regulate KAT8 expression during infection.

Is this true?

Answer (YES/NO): YES